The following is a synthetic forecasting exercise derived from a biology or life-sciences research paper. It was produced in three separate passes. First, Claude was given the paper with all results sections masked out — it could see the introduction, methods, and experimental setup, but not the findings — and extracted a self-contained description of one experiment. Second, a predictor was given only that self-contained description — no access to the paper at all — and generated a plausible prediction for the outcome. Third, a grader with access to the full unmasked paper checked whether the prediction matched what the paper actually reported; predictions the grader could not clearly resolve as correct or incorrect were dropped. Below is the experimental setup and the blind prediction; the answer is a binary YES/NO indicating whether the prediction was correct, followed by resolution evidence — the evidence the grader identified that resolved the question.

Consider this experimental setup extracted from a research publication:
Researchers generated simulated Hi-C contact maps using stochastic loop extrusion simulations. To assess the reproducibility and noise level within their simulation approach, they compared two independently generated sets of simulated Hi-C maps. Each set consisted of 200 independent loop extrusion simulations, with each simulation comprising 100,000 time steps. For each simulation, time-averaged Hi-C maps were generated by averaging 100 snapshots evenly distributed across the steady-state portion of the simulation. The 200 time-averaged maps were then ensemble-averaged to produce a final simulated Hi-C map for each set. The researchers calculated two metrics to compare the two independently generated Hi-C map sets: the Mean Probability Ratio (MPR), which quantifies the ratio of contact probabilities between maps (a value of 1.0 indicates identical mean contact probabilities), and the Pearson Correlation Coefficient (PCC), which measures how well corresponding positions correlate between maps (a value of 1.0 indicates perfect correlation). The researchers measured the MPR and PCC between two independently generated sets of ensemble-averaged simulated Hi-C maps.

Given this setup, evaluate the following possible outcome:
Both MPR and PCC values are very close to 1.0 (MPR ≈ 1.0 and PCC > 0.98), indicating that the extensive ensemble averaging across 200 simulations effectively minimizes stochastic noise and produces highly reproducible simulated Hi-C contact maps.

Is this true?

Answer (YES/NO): YES